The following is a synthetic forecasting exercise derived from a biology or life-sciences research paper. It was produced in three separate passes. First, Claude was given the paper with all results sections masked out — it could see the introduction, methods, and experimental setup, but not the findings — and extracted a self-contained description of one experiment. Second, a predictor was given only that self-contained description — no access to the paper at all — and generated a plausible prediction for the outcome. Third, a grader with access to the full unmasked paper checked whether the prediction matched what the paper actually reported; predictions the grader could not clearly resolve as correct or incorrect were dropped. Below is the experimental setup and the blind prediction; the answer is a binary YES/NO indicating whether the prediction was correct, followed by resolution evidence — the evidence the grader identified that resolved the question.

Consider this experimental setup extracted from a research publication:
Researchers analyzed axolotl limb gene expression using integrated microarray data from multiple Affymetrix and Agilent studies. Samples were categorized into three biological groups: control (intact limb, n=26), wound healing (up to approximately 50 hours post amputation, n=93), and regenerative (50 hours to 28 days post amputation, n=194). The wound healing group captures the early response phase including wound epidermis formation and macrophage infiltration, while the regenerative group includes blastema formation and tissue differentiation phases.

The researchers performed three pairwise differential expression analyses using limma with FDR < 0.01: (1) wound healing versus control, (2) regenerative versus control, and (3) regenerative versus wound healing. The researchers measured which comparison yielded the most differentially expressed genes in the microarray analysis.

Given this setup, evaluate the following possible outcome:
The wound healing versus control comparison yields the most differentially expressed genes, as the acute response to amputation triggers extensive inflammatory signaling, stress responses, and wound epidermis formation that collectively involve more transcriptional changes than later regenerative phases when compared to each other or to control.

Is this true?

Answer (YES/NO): NO